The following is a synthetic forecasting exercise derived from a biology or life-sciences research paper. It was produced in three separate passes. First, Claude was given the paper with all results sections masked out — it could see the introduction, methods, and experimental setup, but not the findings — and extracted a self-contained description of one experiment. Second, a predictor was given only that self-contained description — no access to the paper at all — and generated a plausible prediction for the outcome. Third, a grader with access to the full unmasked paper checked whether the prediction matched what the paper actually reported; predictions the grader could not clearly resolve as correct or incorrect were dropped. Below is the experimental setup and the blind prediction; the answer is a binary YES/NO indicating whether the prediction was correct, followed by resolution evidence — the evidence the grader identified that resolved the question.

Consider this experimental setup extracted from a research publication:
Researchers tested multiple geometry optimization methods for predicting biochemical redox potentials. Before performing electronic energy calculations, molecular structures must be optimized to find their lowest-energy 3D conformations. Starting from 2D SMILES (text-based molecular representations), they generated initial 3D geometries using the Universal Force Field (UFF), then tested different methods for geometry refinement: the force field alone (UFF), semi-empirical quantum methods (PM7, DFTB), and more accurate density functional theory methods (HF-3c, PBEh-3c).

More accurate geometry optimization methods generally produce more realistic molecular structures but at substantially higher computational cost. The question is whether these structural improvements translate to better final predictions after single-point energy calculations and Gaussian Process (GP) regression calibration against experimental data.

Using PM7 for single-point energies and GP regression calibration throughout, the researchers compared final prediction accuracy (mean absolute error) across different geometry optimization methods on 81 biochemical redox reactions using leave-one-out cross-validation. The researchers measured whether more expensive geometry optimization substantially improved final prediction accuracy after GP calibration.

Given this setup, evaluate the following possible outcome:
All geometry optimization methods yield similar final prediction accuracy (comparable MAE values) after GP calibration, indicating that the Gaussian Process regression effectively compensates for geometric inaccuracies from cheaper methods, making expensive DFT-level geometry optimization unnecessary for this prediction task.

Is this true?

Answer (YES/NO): YES